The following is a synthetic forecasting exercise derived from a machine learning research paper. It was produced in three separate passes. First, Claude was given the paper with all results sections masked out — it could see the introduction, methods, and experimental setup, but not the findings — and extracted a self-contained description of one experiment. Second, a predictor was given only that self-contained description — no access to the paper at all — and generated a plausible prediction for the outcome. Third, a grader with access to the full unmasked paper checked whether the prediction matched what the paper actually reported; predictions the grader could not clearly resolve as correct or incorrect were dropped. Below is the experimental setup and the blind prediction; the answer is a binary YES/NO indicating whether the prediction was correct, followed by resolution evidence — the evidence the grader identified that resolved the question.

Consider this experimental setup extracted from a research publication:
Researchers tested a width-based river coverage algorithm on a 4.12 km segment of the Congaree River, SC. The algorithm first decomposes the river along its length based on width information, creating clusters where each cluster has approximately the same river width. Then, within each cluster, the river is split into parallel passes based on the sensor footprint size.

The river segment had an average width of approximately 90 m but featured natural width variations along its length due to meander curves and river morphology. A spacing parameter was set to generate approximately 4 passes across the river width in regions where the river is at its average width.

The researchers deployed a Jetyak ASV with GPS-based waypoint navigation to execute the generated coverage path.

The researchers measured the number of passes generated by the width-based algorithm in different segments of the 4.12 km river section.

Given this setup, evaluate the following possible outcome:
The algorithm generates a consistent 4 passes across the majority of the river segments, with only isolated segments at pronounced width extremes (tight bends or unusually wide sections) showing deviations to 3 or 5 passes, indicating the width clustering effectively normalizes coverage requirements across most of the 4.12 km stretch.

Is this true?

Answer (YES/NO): NO